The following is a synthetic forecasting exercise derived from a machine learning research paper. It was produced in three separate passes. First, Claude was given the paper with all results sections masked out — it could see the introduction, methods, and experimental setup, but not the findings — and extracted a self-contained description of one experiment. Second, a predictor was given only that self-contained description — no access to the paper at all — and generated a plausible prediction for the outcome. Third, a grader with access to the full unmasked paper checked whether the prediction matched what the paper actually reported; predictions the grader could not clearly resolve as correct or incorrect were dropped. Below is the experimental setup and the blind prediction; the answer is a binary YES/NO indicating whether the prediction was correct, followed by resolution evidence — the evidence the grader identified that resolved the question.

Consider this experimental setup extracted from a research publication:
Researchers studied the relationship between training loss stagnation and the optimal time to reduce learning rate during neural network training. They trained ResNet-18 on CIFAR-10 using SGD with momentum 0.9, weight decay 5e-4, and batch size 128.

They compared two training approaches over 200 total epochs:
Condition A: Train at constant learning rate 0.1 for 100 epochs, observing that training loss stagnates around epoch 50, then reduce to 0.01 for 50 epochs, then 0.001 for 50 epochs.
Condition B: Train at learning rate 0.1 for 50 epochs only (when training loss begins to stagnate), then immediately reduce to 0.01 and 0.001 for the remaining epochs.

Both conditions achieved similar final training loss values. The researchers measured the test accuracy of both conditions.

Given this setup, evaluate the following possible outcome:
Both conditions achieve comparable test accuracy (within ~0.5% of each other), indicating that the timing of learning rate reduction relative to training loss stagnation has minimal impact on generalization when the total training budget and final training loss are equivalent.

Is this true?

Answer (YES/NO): NO